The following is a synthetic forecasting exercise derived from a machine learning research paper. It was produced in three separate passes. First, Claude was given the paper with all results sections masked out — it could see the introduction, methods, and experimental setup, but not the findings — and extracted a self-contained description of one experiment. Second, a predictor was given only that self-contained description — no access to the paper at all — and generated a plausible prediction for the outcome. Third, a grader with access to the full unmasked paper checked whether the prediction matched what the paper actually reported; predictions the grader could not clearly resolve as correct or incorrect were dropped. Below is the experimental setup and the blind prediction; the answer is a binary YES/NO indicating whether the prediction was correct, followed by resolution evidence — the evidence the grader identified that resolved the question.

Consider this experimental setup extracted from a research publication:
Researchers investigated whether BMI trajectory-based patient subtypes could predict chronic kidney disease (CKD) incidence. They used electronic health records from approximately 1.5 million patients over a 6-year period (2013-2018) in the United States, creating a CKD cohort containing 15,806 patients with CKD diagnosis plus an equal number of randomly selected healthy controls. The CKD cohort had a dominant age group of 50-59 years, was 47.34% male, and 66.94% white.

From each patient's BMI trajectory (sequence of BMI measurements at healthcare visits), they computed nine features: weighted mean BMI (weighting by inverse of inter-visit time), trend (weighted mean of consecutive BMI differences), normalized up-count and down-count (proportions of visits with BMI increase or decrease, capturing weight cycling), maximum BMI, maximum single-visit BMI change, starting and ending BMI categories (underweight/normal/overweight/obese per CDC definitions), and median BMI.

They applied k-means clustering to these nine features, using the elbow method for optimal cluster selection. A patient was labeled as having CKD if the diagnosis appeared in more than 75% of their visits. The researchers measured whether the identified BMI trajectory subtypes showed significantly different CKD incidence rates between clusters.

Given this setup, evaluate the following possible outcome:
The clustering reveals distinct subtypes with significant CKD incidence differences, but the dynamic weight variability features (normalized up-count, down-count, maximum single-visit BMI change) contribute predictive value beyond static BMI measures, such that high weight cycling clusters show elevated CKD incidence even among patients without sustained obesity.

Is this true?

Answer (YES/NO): NO